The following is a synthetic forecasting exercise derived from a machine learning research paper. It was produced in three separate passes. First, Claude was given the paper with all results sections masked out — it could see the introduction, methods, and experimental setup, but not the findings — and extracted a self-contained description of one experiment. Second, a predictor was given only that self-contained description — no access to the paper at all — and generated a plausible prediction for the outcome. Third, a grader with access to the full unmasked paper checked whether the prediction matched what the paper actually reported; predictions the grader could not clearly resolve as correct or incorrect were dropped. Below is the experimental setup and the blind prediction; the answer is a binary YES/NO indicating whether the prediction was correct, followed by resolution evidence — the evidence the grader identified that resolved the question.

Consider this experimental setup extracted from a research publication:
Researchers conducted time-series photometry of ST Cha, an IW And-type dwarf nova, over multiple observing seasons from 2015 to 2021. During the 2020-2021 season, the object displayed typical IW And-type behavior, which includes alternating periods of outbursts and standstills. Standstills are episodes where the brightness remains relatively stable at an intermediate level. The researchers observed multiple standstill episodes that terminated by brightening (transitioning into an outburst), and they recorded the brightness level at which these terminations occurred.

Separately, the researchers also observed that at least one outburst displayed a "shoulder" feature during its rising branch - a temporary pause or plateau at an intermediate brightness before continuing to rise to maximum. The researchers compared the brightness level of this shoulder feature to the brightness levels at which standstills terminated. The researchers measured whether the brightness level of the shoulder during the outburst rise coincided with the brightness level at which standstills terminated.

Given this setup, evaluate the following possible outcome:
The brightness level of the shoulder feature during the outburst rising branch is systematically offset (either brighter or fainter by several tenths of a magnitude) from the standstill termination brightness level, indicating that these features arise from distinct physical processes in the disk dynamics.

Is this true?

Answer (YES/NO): NO